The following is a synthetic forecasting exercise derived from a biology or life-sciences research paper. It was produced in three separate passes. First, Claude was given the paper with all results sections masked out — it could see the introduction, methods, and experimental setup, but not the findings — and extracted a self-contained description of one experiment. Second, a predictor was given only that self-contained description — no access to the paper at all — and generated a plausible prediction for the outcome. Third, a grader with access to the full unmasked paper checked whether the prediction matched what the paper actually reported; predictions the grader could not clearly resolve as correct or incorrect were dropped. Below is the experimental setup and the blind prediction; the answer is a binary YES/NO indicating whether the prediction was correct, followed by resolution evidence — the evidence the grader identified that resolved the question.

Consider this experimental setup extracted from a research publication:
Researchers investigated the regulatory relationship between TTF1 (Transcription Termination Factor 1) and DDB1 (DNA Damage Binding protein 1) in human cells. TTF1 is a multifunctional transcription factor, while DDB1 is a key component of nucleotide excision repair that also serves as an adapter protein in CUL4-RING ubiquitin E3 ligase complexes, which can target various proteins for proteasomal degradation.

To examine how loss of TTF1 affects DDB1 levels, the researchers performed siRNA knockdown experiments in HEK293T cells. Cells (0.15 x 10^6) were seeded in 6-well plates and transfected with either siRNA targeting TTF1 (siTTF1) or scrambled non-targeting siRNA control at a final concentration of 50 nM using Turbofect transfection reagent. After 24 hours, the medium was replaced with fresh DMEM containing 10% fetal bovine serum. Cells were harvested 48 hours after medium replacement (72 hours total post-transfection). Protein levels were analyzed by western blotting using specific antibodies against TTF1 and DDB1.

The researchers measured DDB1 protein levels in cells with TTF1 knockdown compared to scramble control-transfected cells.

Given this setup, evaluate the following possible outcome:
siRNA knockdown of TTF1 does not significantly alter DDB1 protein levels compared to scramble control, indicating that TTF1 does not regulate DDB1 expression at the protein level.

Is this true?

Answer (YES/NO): NO